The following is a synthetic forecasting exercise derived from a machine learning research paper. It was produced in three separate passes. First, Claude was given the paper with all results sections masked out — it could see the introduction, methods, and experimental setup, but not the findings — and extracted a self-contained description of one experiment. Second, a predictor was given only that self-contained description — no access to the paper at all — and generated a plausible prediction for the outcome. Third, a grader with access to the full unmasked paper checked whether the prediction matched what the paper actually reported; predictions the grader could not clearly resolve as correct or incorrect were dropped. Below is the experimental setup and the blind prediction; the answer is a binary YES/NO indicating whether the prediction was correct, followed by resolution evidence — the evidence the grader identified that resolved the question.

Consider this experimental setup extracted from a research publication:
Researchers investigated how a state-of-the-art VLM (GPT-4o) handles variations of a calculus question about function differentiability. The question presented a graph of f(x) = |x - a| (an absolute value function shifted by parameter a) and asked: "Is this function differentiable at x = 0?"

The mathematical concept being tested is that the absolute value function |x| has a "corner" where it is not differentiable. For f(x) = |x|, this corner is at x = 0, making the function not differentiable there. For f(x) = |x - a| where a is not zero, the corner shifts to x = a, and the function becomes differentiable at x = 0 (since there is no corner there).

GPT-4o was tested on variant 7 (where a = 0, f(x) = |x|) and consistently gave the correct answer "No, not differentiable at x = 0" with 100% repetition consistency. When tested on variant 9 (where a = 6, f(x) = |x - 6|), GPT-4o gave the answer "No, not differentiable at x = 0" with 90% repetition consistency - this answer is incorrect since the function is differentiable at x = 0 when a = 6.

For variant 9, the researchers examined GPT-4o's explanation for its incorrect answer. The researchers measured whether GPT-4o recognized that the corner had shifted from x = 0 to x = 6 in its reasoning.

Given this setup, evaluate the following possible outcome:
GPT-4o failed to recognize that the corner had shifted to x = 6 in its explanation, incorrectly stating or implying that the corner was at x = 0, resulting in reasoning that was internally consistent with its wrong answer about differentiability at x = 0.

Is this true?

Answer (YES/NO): YES